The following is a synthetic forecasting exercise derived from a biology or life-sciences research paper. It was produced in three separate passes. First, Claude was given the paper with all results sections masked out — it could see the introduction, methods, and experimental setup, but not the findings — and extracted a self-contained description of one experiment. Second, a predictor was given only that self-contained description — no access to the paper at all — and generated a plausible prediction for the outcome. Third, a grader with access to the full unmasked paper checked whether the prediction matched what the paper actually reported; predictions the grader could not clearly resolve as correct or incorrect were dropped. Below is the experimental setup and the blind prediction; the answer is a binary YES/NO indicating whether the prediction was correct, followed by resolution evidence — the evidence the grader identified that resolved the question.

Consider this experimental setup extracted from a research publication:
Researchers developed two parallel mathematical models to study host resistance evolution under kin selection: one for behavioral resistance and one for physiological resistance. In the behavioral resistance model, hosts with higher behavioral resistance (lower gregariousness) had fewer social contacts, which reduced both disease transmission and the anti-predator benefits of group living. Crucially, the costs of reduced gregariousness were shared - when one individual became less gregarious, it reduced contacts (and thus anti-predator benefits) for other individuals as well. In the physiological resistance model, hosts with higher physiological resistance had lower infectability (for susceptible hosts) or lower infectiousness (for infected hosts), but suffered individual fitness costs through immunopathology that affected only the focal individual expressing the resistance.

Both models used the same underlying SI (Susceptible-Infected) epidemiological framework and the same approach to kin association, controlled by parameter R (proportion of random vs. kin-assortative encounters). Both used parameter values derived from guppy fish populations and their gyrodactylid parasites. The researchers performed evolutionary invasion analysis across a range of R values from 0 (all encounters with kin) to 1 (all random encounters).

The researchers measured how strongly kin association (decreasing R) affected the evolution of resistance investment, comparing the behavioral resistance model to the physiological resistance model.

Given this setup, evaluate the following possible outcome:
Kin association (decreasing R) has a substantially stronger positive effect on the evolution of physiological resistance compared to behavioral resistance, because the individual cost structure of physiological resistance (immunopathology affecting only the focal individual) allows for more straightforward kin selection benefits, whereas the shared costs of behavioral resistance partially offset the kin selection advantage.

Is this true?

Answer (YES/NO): YES